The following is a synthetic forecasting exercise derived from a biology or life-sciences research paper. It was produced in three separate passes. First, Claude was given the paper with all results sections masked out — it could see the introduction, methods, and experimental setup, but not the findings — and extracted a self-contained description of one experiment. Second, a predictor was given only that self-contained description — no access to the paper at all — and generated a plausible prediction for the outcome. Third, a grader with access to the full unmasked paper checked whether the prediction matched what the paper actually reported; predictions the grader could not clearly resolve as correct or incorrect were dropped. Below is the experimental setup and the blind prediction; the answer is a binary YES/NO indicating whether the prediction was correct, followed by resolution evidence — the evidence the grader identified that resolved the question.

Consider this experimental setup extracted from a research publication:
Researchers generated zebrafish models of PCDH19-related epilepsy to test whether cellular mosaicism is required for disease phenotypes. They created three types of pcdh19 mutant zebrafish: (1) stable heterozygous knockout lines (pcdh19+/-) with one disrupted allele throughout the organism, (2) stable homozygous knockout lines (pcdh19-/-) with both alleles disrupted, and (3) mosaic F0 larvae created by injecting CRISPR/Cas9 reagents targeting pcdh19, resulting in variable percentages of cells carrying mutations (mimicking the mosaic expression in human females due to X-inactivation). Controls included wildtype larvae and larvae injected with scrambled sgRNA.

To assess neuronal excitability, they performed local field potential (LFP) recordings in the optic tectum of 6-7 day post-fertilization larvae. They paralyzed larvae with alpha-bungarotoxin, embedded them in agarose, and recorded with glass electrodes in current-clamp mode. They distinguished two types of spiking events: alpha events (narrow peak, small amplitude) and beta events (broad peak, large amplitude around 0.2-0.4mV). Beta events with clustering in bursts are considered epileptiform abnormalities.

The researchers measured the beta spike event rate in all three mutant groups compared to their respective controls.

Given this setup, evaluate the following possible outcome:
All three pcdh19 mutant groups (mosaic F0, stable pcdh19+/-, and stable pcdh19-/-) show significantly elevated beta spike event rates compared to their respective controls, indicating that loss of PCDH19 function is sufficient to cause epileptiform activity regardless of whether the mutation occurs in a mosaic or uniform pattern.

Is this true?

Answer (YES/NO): YES